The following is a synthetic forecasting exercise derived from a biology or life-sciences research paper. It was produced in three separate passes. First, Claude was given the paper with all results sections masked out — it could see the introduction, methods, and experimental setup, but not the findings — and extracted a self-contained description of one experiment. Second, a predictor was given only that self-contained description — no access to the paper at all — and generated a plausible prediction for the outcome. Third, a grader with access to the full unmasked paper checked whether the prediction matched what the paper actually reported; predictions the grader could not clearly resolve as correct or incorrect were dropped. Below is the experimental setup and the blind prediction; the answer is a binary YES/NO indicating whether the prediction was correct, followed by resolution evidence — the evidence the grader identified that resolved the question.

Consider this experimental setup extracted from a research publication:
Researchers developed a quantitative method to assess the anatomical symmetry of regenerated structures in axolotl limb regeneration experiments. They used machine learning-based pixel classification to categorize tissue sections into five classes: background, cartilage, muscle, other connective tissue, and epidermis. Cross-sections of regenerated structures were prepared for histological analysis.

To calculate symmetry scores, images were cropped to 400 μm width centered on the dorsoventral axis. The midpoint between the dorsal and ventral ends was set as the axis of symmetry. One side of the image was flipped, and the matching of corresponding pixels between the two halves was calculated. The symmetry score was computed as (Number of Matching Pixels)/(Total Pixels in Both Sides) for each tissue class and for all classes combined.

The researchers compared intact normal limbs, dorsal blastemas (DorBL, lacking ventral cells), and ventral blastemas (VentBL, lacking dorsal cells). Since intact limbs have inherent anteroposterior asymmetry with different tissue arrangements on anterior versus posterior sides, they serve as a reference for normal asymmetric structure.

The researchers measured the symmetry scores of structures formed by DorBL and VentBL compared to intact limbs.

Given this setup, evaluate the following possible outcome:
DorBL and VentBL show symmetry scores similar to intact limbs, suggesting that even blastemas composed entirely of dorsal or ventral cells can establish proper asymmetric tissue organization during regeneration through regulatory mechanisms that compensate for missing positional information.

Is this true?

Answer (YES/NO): NO